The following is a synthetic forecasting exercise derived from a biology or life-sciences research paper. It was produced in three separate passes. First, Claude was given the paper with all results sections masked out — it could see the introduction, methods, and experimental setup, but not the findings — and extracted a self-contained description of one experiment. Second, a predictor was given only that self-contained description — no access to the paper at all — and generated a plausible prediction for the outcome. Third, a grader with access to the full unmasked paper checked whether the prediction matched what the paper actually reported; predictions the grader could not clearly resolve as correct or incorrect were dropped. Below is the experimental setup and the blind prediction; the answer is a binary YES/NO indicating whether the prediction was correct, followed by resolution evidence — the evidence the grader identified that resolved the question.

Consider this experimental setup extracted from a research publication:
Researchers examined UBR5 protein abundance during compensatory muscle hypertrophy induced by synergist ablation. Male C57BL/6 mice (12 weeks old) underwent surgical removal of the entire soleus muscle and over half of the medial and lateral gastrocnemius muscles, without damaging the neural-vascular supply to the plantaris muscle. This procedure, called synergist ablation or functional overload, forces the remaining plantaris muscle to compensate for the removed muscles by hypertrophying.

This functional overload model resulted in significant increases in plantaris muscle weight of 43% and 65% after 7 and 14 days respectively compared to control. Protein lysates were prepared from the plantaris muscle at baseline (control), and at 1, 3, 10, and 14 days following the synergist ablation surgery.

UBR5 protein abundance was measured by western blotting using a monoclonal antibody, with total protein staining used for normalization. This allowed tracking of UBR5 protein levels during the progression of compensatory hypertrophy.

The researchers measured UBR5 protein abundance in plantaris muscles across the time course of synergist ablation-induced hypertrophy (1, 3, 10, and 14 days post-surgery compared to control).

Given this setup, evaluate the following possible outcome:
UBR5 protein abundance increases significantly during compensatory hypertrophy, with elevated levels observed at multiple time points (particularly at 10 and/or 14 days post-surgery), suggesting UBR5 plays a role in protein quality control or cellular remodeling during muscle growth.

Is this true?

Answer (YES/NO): NO